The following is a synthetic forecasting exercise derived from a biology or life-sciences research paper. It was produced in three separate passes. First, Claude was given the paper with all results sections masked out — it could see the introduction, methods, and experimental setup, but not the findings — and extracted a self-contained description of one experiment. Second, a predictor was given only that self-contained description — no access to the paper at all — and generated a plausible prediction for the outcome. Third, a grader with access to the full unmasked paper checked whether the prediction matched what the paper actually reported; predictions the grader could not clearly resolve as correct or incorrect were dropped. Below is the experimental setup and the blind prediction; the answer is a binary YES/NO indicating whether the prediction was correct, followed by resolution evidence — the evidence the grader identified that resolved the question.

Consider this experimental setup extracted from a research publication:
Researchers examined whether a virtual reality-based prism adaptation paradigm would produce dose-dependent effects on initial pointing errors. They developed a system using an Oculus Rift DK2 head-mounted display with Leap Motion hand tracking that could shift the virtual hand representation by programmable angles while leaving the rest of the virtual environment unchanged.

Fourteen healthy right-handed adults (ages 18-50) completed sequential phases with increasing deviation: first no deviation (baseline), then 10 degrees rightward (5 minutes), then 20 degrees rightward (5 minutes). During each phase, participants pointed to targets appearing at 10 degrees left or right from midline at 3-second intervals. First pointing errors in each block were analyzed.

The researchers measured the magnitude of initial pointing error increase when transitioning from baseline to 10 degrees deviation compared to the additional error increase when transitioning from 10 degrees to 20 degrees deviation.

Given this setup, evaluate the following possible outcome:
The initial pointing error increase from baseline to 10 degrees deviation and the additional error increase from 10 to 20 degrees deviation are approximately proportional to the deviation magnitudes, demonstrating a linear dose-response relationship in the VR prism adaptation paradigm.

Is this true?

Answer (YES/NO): YES